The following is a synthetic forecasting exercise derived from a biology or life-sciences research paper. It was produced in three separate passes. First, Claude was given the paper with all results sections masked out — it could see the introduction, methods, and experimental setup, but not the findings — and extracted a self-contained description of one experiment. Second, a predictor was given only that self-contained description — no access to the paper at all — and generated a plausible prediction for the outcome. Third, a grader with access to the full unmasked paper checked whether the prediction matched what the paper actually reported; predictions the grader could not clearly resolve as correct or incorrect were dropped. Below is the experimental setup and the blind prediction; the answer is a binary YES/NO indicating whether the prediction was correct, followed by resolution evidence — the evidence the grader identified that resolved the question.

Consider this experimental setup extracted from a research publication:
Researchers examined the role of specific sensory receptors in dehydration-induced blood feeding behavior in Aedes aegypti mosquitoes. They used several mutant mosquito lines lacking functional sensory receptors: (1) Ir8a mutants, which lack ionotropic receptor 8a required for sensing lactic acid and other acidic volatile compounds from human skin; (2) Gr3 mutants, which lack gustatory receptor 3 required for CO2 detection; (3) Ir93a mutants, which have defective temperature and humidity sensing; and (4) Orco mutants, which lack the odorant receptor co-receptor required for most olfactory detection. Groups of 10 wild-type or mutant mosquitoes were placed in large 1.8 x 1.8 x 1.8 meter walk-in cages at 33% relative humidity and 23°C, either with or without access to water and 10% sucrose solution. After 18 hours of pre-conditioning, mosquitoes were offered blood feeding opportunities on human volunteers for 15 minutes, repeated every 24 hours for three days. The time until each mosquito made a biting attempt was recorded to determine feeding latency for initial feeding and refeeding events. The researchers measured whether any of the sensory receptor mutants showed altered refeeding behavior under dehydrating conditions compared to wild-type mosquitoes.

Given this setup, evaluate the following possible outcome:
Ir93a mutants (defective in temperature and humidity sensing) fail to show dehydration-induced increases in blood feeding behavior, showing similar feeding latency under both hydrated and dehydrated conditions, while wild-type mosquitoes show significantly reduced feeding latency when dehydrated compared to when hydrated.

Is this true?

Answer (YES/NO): NO